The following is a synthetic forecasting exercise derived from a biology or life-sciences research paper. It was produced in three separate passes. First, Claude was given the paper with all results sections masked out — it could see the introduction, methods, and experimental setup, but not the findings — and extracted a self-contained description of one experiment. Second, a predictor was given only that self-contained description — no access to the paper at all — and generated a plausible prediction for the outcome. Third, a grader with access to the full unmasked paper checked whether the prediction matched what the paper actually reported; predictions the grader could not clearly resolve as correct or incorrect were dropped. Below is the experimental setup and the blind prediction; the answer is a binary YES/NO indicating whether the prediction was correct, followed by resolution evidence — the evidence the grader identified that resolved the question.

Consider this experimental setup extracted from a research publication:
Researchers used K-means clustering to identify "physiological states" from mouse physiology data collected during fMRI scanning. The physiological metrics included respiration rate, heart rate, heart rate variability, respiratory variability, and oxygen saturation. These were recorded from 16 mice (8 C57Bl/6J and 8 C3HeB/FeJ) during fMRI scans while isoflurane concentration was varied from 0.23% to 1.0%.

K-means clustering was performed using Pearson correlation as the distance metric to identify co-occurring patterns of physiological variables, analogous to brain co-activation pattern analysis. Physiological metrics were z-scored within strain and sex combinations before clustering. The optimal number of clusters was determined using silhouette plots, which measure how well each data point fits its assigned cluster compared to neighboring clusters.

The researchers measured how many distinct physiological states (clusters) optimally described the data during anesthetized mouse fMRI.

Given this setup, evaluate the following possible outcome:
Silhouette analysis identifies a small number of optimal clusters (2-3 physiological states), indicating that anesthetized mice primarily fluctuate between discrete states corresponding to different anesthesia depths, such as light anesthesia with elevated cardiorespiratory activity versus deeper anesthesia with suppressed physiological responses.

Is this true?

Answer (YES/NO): NO